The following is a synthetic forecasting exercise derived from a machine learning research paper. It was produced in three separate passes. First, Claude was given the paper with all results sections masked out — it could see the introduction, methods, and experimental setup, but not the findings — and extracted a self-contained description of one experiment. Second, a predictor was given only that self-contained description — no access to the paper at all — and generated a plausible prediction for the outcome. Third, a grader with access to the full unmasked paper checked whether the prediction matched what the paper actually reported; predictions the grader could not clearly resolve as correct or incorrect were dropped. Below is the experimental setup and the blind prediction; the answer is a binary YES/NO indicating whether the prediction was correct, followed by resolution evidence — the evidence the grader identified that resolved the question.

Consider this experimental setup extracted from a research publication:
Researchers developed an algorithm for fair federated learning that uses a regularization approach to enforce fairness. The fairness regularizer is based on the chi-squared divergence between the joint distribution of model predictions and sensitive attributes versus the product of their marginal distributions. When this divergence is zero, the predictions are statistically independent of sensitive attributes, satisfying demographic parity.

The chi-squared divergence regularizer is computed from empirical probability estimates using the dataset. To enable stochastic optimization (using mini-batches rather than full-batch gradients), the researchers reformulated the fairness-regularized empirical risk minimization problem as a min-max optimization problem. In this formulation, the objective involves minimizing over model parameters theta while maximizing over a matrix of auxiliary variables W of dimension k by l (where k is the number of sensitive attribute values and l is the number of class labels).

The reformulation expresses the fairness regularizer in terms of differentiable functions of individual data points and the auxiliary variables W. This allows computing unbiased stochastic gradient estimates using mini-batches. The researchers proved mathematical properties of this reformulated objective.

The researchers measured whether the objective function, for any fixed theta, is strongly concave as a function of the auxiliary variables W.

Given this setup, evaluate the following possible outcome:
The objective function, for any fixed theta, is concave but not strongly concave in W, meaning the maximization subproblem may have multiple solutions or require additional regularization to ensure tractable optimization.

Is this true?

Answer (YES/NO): NO